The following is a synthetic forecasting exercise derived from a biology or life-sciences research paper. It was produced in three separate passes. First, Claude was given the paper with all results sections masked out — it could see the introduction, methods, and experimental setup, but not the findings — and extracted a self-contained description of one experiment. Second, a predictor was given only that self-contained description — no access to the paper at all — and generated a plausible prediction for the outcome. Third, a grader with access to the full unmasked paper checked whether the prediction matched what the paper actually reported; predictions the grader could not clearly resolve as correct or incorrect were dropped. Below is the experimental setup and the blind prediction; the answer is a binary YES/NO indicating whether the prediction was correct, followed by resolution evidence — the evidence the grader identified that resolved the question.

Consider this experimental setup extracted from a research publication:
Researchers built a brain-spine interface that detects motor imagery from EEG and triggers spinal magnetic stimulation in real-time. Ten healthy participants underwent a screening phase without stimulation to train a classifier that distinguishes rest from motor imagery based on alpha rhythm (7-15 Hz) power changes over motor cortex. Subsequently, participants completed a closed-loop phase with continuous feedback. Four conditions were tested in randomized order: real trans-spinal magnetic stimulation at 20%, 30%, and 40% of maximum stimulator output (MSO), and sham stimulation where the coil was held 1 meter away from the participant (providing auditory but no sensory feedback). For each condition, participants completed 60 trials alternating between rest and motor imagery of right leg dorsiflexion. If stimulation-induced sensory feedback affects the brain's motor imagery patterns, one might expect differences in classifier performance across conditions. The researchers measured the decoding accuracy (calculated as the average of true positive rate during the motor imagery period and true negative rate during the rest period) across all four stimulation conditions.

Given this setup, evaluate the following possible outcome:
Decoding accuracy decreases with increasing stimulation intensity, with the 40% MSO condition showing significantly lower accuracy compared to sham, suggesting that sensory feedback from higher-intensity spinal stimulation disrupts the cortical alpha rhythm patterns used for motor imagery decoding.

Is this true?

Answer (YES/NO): NO